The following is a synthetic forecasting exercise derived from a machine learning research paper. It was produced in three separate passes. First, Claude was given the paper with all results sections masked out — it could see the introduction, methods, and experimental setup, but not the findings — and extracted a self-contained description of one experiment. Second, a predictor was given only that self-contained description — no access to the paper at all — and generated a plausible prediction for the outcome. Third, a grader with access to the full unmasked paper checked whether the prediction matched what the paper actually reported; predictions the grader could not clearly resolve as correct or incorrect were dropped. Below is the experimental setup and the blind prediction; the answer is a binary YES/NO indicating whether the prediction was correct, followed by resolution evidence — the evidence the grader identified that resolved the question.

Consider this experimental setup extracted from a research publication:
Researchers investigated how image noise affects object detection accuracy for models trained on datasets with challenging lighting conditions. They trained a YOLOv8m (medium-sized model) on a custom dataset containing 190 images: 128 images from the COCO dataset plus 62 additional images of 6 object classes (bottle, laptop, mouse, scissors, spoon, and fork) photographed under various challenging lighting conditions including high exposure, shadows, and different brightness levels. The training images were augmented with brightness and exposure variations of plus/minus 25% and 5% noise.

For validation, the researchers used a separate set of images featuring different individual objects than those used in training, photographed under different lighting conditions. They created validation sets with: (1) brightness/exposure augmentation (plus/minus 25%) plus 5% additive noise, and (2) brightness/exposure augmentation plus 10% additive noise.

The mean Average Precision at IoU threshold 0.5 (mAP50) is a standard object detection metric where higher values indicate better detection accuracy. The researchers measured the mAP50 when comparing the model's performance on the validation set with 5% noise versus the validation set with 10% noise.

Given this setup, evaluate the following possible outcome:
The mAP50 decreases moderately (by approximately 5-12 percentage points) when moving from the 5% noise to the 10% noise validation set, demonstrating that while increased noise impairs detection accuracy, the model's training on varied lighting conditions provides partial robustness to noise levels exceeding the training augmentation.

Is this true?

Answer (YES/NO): NO